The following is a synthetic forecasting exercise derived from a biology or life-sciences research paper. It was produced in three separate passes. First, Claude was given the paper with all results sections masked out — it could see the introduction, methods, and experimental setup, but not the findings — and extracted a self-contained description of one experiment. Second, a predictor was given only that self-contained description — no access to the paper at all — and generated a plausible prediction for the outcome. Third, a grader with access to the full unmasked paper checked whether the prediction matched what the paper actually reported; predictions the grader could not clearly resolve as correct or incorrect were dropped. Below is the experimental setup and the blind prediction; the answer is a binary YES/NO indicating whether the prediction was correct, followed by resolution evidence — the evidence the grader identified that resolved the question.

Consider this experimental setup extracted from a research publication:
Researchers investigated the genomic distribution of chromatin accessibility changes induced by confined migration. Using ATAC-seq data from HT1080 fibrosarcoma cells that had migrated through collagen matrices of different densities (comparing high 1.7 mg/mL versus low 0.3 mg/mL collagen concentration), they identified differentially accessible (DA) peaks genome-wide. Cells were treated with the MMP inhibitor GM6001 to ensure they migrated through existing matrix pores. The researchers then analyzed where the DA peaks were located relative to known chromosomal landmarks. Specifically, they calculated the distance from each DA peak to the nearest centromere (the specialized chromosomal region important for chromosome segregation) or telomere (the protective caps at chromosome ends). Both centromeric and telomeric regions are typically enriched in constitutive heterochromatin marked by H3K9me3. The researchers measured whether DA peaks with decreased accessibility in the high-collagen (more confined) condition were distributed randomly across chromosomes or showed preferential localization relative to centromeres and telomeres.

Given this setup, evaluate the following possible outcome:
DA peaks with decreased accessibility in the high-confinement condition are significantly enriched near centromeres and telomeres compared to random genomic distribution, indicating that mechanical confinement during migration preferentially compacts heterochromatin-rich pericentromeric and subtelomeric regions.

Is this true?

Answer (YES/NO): YES